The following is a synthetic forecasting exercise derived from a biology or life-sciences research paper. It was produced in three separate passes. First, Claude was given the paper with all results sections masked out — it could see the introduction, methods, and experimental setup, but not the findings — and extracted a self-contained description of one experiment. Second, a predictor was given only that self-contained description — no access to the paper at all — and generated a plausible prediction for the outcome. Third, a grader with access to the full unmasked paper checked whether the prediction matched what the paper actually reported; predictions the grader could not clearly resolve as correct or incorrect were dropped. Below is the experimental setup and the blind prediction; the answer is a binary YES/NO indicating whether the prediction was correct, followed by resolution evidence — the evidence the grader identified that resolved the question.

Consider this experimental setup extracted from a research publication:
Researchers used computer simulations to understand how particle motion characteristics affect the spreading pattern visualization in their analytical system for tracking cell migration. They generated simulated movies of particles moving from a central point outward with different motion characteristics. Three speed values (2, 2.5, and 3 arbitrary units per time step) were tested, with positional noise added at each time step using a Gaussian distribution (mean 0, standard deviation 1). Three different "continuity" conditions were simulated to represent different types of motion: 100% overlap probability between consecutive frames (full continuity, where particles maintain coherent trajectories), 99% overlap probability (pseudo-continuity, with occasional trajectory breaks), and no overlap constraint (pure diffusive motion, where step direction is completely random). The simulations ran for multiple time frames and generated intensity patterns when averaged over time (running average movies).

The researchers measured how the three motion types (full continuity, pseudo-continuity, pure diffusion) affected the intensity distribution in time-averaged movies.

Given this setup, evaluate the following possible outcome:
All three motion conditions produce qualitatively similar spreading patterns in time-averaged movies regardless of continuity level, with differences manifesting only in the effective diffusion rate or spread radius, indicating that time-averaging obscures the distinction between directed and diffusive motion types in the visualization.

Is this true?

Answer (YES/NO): NO